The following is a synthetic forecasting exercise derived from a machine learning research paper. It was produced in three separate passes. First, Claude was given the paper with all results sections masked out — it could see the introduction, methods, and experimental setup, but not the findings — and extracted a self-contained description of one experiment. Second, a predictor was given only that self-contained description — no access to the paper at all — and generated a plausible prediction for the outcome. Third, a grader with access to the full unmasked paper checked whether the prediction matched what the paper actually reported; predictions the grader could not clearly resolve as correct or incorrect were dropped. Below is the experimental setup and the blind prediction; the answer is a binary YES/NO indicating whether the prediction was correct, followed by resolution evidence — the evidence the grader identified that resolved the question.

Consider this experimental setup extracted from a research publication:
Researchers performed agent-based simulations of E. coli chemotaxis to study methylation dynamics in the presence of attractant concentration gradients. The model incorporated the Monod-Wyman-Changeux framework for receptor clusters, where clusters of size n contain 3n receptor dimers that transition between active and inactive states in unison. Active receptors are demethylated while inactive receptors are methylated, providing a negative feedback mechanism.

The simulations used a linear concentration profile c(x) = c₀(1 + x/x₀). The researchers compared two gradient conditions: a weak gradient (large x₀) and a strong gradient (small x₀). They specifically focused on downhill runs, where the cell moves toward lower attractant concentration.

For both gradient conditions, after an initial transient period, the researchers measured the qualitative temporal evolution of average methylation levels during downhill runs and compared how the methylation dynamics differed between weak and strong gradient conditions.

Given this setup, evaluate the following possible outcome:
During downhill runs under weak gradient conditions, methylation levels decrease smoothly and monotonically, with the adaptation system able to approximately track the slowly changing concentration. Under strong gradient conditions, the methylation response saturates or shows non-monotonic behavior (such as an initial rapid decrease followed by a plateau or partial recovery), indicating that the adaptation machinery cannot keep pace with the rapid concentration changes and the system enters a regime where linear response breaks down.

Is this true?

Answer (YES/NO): NO